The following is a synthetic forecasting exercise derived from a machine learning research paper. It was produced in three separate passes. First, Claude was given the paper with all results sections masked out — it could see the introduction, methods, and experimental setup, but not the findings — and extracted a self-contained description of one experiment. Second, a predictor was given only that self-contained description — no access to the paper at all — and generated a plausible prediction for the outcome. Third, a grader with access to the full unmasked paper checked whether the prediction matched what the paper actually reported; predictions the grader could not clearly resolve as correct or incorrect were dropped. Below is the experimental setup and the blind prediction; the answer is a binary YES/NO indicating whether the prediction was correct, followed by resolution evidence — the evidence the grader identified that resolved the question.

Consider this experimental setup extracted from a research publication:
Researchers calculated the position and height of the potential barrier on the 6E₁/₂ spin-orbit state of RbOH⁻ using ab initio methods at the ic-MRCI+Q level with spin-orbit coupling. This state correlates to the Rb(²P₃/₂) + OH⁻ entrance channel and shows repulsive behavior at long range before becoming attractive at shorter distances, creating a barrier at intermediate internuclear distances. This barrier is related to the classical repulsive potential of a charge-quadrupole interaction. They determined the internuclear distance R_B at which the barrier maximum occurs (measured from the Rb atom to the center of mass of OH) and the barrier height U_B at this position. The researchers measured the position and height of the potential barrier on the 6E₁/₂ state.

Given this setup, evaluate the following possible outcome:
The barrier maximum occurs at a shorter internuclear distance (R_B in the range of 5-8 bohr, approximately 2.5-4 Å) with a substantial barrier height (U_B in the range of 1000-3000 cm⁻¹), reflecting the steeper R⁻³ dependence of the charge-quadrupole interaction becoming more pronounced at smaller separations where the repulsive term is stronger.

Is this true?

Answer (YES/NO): NO